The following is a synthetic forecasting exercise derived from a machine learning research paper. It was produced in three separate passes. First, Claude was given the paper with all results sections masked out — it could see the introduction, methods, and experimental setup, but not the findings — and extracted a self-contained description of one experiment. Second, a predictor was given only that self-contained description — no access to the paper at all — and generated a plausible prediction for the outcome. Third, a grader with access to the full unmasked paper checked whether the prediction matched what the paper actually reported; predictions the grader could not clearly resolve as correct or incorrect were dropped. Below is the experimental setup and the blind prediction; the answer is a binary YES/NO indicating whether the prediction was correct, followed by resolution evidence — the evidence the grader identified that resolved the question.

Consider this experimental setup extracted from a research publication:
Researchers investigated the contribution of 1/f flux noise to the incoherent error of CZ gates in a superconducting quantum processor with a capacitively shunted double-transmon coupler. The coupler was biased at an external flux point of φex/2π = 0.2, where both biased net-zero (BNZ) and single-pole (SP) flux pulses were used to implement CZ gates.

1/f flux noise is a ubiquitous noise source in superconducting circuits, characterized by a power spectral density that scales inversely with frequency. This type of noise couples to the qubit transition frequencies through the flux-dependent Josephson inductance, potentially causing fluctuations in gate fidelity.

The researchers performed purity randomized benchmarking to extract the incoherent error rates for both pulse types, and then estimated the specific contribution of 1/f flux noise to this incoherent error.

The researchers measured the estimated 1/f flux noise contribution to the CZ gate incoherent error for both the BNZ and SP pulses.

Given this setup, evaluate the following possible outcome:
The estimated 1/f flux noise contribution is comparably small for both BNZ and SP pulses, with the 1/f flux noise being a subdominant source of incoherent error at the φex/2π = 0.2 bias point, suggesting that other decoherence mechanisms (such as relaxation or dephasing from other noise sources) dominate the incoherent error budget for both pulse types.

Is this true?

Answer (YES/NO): YES